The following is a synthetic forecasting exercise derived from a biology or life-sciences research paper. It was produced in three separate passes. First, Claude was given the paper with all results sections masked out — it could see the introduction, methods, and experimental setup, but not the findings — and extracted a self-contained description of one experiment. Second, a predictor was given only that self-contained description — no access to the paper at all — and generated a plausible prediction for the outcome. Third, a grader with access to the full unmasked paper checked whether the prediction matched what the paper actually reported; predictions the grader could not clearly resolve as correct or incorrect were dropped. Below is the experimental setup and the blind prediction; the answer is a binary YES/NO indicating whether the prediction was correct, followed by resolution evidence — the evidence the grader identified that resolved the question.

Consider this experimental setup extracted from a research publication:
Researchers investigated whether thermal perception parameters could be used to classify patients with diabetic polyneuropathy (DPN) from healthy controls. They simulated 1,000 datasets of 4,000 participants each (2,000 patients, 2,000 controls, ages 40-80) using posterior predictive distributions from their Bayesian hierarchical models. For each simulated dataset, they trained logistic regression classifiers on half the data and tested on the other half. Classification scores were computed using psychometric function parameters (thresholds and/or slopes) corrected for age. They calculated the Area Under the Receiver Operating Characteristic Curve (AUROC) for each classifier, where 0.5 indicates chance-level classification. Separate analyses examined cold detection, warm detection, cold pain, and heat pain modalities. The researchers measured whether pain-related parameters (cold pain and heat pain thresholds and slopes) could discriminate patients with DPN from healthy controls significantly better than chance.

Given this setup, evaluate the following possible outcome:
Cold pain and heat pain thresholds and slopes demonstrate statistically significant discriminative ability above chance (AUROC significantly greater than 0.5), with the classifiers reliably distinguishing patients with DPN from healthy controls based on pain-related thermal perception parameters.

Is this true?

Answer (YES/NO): NO